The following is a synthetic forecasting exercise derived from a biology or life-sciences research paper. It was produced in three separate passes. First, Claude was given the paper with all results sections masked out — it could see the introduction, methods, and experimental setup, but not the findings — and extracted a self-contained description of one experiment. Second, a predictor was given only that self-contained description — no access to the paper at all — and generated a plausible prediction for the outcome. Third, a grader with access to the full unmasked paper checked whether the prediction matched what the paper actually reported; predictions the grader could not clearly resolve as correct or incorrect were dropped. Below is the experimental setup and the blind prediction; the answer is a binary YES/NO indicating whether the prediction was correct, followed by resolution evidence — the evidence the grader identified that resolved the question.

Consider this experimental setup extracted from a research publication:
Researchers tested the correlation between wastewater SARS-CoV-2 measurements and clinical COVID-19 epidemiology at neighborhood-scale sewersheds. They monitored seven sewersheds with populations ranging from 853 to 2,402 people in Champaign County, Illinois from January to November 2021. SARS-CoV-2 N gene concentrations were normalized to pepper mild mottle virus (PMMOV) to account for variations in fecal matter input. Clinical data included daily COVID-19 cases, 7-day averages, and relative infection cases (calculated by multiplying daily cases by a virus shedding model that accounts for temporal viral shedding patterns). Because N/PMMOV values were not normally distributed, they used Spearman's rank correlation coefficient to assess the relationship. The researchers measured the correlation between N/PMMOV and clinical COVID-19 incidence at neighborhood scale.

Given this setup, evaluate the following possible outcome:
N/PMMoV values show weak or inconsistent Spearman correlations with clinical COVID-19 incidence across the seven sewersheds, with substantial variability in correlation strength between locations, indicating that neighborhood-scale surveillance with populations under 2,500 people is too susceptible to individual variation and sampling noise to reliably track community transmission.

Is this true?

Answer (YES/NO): NO